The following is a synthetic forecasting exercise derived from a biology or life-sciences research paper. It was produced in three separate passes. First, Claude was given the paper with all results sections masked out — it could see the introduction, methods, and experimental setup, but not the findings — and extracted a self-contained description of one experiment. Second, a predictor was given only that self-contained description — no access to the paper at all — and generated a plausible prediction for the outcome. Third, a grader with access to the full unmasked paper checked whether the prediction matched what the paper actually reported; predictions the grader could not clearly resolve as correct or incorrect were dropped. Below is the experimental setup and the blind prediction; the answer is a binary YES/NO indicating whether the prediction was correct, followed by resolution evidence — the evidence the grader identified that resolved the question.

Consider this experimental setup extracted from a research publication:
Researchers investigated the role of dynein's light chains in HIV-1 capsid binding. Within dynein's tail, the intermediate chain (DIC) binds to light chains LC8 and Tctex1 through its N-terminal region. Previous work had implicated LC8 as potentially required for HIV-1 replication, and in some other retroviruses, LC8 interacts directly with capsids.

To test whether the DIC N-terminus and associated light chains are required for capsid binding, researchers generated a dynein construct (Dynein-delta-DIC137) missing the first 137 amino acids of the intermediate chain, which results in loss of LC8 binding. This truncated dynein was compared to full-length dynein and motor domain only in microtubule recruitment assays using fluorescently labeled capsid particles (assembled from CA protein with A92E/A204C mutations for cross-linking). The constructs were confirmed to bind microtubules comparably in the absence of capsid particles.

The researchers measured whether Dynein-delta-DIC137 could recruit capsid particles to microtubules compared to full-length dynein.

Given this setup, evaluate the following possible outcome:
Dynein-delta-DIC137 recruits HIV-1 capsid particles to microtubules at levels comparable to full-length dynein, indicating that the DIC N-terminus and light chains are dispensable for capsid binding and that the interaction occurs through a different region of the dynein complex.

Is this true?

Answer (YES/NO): NO